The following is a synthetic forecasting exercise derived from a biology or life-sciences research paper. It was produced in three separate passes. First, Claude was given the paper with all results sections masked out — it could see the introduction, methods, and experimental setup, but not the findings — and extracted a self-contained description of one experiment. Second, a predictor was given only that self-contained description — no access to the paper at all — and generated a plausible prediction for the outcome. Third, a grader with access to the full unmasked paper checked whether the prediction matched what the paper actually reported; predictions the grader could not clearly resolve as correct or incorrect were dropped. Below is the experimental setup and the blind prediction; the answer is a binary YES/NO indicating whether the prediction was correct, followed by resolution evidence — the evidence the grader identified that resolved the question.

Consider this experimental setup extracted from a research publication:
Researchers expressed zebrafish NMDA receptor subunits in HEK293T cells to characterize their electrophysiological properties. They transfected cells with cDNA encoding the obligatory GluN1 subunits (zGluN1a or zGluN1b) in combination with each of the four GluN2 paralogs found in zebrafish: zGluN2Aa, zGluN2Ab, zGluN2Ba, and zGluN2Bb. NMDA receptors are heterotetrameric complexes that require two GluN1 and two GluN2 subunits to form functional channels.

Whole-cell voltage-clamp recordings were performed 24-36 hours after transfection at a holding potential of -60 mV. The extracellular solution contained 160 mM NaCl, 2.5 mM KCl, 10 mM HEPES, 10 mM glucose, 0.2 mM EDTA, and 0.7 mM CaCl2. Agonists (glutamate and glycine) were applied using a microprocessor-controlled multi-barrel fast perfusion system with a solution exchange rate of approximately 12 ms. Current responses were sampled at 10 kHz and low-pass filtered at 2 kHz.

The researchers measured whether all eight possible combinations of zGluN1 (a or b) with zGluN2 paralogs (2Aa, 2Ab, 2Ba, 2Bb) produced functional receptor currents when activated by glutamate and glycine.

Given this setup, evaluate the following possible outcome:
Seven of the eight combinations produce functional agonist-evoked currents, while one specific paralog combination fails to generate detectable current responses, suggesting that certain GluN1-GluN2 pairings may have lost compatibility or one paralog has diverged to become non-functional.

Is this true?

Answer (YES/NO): NO